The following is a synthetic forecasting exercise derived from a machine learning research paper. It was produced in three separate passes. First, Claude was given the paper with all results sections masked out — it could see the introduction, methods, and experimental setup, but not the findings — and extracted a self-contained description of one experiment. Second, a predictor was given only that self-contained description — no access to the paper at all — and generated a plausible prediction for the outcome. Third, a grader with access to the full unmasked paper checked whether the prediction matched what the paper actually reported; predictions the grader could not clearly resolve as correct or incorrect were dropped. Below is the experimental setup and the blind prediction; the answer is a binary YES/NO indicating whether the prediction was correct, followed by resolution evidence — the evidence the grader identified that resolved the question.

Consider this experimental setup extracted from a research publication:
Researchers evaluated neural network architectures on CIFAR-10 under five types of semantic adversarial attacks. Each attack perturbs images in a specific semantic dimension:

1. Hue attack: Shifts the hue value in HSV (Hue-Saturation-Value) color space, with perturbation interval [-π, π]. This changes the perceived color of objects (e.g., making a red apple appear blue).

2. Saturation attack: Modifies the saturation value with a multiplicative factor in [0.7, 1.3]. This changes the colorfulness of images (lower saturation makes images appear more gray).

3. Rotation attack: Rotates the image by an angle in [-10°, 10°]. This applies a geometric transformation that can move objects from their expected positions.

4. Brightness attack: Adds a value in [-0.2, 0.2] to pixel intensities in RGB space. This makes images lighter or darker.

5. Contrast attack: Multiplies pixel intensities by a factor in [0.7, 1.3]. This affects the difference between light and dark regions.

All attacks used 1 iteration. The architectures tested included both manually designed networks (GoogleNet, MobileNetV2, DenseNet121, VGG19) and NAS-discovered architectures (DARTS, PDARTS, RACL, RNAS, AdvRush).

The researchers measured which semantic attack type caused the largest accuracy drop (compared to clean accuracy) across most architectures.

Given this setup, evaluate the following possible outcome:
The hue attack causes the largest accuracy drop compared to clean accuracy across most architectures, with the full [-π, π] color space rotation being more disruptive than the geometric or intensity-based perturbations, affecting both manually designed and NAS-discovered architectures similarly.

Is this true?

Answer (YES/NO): YES